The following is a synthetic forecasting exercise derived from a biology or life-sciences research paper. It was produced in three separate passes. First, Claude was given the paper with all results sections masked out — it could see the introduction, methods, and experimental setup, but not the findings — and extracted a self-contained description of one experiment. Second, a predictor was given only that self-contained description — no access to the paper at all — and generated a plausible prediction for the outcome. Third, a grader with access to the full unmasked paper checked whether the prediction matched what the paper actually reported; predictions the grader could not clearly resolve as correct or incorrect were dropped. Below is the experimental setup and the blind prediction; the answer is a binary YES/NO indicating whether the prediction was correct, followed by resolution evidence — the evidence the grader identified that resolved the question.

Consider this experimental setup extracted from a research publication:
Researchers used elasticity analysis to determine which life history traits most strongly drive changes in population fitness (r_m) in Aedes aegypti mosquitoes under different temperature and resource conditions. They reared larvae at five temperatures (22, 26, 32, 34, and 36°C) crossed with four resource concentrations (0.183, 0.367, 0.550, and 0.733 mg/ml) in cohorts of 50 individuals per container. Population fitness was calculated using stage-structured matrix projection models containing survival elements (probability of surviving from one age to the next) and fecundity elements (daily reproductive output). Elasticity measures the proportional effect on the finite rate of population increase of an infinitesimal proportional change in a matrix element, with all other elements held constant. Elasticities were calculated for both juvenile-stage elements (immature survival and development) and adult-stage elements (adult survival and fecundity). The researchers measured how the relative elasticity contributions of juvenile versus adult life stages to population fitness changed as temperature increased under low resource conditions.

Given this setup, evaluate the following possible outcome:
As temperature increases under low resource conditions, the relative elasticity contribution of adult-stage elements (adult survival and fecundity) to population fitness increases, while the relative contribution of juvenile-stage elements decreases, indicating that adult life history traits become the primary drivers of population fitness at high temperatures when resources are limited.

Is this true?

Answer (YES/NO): NO